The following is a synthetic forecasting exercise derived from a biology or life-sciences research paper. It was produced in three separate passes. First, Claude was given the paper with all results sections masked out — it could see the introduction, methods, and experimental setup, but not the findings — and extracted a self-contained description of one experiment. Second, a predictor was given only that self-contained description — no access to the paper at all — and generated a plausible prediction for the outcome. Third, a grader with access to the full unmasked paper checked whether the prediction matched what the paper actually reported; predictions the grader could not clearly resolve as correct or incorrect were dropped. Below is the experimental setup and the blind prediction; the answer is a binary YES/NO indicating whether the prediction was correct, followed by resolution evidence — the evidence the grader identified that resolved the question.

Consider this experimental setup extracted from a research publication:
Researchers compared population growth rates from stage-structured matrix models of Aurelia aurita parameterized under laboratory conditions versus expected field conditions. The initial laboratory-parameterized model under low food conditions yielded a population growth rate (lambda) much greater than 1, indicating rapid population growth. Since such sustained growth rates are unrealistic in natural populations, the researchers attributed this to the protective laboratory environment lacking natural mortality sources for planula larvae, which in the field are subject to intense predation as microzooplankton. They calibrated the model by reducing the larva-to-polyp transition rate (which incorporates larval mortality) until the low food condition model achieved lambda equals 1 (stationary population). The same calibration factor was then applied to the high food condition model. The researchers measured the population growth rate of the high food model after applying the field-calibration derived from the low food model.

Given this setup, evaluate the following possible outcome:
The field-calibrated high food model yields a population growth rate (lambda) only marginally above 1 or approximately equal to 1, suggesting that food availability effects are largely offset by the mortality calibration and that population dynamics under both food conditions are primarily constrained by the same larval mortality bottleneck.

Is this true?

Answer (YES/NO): NO